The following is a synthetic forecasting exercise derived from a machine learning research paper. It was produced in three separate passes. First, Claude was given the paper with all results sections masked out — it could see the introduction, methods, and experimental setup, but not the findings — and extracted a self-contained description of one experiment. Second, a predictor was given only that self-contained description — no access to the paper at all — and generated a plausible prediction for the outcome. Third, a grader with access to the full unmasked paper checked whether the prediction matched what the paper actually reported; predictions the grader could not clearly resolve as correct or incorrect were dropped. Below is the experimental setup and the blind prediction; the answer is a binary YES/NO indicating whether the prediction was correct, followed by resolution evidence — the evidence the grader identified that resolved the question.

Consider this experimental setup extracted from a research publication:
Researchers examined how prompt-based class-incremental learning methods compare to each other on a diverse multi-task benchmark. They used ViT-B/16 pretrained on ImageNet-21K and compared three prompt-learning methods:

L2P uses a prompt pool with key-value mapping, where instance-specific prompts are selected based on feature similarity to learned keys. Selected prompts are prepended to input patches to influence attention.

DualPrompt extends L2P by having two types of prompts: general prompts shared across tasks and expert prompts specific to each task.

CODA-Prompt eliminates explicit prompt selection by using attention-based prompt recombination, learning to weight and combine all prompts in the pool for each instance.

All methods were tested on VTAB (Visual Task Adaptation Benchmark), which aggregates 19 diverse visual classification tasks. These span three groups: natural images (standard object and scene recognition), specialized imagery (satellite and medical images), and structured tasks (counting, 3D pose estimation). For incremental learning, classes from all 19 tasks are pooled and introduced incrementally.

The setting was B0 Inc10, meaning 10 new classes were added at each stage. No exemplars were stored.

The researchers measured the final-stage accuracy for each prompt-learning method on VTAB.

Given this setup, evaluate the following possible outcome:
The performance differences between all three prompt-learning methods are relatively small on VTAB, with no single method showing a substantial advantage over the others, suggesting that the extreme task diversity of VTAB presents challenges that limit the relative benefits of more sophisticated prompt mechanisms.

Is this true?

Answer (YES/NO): NO